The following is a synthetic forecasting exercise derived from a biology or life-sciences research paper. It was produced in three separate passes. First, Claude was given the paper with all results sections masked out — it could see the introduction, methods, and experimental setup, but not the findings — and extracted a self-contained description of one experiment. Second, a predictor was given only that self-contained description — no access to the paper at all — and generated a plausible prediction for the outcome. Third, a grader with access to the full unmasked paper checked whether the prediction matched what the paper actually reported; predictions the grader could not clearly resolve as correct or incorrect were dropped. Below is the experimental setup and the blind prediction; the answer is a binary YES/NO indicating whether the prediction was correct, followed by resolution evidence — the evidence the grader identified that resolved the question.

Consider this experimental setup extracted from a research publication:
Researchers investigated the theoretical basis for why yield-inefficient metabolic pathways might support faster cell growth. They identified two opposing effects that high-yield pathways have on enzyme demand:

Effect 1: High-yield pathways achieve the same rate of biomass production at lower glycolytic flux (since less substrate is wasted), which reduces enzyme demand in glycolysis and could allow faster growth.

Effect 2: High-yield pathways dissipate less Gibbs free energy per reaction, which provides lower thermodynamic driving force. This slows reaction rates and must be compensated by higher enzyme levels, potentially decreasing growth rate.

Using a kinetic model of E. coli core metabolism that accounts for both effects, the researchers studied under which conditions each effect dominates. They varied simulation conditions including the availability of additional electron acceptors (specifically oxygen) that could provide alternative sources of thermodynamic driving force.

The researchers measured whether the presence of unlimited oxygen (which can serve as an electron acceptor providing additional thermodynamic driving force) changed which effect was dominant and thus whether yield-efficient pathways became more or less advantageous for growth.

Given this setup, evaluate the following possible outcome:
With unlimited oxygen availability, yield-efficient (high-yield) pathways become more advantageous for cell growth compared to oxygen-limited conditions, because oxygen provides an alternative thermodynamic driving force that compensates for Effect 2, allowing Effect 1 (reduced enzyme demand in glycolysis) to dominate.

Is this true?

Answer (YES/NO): YES